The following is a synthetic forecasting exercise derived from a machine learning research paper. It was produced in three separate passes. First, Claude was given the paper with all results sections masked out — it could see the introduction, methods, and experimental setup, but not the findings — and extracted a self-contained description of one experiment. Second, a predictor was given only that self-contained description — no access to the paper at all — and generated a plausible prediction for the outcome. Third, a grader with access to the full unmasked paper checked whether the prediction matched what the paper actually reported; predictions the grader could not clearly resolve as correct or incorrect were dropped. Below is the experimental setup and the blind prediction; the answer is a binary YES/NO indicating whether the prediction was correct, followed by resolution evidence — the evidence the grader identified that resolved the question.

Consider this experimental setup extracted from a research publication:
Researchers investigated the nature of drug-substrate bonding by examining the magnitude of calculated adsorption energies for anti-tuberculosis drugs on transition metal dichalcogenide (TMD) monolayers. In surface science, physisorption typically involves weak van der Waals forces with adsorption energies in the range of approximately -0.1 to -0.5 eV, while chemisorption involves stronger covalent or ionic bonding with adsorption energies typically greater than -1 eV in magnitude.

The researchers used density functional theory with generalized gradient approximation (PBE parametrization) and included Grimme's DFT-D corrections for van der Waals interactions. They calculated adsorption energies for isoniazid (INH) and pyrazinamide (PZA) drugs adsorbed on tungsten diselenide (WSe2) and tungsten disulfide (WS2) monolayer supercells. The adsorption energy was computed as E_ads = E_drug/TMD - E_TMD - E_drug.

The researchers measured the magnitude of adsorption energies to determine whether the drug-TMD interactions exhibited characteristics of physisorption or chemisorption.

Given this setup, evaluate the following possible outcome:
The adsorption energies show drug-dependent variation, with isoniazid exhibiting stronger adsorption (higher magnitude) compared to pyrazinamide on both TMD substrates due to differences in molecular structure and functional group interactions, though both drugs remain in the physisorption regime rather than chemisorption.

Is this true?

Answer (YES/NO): NO